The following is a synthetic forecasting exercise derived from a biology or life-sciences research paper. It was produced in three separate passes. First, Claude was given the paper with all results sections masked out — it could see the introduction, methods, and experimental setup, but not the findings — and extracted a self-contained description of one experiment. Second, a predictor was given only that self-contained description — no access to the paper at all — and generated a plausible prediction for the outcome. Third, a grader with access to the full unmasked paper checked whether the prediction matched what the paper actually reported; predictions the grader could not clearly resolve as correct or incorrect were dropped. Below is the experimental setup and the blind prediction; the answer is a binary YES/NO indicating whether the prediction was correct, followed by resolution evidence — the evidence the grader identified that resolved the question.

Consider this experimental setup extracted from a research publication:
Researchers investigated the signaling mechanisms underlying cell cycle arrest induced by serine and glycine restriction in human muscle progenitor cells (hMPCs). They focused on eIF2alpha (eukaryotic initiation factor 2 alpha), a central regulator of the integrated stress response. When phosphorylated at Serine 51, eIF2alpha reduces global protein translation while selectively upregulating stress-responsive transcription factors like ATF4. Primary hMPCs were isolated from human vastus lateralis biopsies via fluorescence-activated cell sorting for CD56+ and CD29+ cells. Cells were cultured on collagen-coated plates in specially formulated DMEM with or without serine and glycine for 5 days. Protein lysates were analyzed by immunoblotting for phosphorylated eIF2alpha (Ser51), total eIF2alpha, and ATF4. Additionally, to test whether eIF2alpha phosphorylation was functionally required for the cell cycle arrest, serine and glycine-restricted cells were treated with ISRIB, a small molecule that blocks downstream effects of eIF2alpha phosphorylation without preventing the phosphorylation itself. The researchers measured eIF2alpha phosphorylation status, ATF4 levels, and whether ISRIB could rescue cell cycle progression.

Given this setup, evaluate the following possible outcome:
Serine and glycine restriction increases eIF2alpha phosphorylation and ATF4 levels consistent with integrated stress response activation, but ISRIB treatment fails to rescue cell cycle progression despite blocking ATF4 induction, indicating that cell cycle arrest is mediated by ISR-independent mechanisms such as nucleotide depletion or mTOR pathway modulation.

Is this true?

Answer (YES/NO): NO